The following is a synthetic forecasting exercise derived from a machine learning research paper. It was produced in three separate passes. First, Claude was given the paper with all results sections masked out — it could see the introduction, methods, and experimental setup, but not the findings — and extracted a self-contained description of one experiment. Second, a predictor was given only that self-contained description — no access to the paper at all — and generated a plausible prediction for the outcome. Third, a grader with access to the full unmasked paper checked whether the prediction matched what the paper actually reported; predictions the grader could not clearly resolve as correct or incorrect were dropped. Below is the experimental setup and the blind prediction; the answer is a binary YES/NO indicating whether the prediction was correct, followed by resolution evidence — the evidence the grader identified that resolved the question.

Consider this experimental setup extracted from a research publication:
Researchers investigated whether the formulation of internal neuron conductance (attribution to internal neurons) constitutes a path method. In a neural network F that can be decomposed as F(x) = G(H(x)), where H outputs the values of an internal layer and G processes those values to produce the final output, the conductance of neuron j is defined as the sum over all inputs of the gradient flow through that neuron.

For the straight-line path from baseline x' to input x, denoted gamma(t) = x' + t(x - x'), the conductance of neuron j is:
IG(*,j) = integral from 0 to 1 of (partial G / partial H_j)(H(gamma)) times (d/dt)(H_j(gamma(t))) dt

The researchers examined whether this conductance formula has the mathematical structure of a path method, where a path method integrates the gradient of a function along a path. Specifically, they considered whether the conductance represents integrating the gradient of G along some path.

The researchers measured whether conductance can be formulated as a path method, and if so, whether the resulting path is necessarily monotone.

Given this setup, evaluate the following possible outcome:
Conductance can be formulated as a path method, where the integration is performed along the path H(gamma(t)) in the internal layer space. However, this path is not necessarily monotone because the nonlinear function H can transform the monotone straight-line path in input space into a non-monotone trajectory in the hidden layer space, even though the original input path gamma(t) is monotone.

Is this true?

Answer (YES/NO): YES